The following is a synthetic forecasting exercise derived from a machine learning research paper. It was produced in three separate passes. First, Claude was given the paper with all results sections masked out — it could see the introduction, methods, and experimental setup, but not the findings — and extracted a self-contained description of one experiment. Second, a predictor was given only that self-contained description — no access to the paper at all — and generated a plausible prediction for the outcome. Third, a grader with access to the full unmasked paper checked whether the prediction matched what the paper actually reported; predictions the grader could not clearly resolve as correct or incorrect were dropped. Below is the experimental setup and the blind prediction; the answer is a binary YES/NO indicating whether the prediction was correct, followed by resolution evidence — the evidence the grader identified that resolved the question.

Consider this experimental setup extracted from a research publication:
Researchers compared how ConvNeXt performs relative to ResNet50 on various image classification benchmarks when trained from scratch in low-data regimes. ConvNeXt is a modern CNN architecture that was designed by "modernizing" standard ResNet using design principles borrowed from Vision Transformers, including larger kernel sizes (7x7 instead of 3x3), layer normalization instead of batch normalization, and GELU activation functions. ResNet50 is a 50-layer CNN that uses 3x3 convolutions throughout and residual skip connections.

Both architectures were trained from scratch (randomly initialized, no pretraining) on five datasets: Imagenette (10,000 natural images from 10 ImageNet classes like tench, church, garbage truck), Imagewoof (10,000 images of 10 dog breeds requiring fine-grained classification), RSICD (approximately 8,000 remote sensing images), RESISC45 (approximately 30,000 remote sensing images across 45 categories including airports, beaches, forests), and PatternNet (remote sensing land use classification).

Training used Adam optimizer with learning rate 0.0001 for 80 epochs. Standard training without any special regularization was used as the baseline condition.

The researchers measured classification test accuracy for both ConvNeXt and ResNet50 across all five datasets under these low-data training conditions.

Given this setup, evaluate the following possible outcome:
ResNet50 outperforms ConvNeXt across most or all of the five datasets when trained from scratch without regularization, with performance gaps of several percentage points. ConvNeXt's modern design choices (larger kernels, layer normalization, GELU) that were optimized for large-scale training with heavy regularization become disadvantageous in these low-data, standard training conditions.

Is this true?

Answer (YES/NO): YES